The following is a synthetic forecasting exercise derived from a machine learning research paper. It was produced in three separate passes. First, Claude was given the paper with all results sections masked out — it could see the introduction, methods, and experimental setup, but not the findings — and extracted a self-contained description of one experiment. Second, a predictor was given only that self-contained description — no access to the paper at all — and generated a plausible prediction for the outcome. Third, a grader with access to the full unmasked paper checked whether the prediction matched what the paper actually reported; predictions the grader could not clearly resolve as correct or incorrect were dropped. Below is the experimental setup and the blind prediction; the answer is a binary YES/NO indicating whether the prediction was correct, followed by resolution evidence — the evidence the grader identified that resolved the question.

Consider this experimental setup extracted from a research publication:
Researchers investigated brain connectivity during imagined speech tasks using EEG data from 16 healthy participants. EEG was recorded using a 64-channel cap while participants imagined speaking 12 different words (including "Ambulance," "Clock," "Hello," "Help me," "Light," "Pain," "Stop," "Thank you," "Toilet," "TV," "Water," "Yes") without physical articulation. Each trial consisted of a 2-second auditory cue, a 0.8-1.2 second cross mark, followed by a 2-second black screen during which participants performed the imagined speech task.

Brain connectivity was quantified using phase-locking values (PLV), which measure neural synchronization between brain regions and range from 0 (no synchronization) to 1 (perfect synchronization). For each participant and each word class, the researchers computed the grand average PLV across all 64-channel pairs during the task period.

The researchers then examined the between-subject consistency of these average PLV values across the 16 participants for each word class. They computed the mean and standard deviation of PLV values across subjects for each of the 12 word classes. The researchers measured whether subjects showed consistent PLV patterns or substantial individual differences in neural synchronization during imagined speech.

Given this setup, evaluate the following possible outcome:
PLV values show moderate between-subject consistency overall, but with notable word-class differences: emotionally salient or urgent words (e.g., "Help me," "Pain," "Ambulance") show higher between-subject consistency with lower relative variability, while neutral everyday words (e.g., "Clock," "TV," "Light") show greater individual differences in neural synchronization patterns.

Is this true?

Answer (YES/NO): NO